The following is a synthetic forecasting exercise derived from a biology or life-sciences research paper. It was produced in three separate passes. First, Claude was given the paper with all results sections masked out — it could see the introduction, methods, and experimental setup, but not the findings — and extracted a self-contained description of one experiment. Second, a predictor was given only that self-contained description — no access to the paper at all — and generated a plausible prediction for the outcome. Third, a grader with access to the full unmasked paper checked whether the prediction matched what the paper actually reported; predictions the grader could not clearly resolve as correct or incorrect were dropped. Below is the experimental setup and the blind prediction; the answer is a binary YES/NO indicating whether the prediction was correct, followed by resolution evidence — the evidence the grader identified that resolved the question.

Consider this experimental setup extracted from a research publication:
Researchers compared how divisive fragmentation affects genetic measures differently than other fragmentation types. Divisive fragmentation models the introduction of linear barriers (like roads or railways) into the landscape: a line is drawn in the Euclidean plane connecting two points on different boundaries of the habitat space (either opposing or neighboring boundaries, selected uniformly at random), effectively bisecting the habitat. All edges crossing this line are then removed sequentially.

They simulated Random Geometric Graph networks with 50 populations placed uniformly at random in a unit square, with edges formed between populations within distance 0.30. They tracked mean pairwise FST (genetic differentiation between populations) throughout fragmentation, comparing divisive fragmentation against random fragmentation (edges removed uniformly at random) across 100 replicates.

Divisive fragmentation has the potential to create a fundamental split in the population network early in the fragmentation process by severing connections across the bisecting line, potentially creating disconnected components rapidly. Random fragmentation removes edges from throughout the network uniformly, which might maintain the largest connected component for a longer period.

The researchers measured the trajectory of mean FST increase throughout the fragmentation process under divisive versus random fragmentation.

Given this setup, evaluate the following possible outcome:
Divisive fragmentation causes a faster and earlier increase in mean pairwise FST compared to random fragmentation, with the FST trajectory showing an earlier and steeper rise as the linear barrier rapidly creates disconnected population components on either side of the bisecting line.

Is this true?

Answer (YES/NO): YES